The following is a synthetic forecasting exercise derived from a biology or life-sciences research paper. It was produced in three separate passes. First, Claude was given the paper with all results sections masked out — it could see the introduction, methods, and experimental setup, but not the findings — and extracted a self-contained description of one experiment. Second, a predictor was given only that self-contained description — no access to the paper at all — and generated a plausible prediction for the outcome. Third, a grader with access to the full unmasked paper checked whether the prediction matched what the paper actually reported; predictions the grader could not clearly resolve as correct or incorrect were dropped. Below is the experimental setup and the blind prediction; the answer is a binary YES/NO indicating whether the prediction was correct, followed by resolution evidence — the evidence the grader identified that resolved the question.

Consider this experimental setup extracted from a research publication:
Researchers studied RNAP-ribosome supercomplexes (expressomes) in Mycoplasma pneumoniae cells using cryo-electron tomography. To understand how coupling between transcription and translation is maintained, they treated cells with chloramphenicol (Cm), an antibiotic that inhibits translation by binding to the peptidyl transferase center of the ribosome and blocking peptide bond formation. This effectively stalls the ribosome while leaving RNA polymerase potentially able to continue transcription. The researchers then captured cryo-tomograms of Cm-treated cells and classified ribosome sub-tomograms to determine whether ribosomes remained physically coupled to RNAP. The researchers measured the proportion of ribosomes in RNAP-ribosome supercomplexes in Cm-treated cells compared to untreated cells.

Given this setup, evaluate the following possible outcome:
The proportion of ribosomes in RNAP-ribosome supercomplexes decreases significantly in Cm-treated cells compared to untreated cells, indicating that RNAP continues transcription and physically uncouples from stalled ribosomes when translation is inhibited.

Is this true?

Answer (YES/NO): YES